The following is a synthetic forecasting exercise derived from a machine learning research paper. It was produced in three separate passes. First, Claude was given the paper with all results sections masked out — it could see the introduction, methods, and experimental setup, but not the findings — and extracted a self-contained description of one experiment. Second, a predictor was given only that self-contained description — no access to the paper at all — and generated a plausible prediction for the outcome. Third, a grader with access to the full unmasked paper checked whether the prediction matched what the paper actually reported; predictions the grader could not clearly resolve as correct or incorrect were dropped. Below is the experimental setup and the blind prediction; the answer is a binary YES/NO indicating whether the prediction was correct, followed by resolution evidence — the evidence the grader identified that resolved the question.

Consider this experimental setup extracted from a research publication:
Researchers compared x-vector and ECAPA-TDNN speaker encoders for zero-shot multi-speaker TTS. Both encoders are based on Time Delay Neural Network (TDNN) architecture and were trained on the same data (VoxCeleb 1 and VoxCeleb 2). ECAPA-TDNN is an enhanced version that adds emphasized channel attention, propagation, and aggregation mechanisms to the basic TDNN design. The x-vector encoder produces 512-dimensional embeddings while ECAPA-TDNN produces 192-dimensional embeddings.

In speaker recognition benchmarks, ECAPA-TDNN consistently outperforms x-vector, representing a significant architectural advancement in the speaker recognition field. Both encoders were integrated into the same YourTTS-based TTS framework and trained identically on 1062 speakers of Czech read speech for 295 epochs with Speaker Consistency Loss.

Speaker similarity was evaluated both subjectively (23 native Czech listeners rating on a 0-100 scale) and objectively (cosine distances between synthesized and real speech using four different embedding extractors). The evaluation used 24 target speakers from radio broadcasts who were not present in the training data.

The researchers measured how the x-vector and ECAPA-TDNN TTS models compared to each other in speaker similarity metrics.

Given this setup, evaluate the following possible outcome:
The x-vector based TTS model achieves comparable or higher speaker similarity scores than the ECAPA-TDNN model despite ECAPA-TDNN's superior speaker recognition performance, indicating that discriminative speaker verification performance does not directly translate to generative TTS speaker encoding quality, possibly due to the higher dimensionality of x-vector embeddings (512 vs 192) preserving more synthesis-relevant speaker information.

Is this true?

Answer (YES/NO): NO